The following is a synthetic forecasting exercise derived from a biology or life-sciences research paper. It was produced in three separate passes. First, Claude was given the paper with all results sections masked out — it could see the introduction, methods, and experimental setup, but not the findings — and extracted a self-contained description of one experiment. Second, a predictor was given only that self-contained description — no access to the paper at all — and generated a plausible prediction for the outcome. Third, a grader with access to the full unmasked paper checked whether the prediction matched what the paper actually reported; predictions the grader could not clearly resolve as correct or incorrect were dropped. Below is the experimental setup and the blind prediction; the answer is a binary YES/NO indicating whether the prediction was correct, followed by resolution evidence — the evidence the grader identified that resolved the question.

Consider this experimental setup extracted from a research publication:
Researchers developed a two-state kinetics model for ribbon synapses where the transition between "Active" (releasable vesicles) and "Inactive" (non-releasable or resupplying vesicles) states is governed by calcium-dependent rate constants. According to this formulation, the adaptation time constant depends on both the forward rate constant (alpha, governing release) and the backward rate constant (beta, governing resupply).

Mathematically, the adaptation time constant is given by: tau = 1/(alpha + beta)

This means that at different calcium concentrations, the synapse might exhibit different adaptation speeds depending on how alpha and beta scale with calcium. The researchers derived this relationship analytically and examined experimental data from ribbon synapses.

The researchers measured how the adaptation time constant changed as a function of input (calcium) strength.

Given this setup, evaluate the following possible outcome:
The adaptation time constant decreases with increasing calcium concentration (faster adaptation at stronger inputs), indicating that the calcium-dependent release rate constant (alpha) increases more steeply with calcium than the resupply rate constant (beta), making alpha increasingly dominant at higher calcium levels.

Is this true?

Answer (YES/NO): YES